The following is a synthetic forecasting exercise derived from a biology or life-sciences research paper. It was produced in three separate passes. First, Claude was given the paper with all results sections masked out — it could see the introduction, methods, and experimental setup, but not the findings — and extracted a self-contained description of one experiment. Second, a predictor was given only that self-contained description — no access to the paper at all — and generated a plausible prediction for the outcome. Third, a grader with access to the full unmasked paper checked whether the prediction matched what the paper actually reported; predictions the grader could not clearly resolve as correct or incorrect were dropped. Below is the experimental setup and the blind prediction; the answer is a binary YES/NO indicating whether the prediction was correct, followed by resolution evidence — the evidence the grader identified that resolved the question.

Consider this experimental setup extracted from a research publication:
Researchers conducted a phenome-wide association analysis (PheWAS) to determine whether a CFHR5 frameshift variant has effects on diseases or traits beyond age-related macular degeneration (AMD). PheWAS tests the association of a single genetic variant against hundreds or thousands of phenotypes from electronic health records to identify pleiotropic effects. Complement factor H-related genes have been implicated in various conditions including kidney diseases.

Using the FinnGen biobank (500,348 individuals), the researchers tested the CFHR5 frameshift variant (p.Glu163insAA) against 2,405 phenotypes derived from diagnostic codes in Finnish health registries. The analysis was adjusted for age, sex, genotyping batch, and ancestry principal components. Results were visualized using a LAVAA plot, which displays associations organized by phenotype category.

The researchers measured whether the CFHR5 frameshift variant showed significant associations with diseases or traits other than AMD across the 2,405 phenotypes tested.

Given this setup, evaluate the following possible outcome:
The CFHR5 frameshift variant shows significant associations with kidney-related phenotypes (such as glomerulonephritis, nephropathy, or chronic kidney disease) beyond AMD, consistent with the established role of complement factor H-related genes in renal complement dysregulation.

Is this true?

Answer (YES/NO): NO